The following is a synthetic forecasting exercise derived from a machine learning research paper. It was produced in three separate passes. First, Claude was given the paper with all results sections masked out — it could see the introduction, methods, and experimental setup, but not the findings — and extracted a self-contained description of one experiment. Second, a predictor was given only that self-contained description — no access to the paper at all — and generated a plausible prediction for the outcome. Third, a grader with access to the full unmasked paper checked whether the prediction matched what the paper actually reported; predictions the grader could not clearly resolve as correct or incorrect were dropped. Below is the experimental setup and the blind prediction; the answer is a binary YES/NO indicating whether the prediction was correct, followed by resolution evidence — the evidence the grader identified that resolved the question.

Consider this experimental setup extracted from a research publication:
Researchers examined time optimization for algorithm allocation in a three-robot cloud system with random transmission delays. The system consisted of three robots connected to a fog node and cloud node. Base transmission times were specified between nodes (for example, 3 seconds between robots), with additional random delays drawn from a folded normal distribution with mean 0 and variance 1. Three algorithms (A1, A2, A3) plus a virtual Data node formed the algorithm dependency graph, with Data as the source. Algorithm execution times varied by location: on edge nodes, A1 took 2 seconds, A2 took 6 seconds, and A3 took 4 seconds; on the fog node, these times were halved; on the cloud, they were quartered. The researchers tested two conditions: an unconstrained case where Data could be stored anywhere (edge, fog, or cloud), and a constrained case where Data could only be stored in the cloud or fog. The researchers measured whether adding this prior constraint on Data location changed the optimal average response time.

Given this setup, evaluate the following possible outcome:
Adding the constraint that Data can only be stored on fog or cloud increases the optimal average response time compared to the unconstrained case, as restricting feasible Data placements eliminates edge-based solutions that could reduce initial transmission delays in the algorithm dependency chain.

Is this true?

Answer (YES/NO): NO